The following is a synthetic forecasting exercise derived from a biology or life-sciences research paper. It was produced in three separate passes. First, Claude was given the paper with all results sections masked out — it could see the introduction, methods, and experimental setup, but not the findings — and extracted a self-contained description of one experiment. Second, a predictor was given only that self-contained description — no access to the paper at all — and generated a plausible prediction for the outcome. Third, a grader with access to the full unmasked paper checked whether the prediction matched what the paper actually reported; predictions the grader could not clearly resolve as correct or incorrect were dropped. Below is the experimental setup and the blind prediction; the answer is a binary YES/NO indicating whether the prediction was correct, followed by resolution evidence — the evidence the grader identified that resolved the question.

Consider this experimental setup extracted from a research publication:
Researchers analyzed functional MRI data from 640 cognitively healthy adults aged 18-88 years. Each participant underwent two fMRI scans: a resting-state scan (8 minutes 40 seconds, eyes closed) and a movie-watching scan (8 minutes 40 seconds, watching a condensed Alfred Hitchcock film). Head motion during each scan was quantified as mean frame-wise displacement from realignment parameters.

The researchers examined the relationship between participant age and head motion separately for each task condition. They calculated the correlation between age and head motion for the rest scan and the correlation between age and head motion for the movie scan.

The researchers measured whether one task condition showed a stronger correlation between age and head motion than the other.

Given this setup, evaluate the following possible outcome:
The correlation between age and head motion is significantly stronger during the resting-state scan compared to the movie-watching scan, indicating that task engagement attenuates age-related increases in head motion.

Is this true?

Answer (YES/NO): NO